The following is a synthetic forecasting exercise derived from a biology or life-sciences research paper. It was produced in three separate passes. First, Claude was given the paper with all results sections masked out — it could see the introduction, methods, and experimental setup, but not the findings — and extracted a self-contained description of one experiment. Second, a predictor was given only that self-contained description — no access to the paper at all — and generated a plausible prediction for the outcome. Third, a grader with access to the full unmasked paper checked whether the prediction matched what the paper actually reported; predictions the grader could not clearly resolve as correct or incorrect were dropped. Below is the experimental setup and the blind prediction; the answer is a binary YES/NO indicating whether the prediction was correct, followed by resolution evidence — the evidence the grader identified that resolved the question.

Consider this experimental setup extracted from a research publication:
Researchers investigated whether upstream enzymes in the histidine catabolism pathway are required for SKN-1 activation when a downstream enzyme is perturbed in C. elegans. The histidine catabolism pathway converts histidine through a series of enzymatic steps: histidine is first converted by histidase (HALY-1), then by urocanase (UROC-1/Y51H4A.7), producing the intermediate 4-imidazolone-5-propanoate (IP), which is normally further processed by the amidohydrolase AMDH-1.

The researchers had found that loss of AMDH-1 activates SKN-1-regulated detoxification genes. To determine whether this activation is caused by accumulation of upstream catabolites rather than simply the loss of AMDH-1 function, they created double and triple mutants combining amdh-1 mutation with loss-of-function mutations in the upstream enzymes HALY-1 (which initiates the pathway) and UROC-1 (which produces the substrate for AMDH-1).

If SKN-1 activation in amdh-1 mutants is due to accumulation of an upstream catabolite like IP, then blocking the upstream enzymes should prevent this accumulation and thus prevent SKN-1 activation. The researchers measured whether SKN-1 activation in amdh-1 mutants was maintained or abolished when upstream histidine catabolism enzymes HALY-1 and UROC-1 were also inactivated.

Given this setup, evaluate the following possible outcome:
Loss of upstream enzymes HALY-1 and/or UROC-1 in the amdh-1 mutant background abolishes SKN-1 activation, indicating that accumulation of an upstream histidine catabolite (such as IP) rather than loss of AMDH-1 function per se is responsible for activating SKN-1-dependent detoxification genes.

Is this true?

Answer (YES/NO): YES